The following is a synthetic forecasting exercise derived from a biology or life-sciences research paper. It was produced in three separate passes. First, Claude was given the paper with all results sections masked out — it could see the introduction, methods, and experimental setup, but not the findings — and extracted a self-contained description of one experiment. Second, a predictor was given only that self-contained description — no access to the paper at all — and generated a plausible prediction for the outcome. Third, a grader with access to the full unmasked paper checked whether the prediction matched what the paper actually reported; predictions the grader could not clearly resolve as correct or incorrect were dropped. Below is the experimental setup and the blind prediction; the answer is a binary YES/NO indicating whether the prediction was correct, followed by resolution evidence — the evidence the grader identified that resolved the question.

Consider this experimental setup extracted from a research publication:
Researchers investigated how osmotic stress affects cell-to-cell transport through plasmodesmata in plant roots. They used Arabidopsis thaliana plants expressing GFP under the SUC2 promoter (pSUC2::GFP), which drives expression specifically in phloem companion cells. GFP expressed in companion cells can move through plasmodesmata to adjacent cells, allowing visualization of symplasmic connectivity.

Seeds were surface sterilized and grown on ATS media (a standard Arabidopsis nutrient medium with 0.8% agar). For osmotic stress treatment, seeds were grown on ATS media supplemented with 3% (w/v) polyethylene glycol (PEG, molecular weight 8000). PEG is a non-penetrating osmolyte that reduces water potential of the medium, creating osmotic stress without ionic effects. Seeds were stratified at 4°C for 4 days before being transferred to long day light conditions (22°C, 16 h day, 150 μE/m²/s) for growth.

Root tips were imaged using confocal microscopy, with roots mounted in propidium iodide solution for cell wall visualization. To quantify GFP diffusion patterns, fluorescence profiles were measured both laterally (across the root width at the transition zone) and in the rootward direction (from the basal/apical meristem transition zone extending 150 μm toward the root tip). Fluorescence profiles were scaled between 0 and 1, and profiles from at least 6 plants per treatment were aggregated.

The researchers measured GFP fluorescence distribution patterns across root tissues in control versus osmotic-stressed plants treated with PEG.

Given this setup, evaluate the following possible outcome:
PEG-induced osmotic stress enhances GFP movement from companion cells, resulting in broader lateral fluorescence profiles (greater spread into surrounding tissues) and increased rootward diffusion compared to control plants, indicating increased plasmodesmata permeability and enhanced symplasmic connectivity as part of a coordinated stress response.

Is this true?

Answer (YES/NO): NO